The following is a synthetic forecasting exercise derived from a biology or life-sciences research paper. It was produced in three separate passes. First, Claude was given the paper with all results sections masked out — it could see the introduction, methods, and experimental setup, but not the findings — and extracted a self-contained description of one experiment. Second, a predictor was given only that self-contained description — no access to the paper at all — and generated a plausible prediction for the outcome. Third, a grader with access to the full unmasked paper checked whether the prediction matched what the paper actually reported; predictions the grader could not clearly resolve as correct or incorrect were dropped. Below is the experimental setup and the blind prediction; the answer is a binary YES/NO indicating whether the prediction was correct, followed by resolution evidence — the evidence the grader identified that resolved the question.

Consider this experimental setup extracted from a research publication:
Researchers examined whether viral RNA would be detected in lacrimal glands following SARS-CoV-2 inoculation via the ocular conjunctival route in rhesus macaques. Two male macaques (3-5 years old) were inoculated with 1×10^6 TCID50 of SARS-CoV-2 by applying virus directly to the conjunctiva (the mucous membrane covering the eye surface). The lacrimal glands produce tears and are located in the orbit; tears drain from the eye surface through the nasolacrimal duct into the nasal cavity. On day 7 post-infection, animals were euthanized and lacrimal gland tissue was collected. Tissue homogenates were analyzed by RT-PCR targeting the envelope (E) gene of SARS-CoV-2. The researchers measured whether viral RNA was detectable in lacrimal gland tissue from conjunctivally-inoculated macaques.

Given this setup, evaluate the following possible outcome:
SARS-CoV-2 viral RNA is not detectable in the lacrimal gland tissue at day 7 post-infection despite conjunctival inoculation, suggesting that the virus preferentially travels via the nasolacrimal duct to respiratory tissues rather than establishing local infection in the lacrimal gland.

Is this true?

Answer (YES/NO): NO